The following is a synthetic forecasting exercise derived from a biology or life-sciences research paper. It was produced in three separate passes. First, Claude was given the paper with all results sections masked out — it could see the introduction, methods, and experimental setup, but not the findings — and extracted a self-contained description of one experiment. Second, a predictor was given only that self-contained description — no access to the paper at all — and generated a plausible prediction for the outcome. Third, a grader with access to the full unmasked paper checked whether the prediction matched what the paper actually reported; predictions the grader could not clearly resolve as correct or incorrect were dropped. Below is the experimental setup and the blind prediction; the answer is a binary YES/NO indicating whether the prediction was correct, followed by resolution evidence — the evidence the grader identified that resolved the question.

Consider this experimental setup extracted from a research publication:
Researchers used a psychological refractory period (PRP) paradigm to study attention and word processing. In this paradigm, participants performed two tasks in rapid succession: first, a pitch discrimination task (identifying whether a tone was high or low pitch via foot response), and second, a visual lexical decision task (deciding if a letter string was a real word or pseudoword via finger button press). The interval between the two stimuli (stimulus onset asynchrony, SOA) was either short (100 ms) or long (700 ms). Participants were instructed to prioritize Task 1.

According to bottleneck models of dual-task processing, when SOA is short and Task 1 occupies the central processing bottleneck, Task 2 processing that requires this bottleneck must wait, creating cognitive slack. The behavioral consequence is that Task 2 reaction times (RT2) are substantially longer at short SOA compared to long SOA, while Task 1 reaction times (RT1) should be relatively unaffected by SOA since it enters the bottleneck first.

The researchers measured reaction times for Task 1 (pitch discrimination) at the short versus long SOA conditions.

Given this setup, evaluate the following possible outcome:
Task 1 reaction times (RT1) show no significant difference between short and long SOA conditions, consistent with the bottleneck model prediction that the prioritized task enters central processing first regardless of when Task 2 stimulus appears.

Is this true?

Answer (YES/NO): YES